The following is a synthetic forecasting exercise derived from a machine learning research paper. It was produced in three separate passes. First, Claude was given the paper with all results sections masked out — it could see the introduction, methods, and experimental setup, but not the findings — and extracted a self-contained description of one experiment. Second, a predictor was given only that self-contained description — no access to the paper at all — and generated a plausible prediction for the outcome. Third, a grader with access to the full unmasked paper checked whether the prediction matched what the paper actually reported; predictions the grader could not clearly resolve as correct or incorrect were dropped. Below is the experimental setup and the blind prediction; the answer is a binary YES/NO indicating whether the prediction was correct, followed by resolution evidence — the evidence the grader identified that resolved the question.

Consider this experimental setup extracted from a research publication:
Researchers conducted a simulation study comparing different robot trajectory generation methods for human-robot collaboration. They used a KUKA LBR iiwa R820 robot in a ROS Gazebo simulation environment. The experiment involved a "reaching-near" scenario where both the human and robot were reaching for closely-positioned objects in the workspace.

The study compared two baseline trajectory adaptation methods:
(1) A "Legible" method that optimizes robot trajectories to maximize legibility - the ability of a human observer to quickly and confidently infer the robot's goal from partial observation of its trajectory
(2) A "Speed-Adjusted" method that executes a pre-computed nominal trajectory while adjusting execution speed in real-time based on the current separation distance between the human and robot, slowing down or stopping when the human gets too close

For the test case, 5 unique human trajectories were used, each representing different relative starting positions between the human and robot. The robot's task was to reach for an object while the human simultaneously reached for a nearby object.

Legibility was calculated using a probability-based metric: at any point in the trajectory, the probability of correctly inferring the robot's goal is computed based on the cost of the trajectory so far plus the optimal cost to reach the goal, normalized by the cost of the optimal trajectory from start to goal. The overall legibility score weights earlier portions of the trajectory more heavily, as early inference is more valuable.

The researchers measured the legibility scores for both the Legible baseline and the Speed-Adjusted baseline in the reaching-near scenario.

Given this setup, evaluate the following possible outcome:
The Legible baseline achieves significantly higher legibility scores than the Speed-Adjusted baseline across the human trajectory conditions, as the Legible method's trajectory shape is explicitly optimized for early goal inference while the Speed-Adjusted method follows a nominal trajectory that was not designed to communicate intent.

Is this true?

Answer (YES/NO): YES